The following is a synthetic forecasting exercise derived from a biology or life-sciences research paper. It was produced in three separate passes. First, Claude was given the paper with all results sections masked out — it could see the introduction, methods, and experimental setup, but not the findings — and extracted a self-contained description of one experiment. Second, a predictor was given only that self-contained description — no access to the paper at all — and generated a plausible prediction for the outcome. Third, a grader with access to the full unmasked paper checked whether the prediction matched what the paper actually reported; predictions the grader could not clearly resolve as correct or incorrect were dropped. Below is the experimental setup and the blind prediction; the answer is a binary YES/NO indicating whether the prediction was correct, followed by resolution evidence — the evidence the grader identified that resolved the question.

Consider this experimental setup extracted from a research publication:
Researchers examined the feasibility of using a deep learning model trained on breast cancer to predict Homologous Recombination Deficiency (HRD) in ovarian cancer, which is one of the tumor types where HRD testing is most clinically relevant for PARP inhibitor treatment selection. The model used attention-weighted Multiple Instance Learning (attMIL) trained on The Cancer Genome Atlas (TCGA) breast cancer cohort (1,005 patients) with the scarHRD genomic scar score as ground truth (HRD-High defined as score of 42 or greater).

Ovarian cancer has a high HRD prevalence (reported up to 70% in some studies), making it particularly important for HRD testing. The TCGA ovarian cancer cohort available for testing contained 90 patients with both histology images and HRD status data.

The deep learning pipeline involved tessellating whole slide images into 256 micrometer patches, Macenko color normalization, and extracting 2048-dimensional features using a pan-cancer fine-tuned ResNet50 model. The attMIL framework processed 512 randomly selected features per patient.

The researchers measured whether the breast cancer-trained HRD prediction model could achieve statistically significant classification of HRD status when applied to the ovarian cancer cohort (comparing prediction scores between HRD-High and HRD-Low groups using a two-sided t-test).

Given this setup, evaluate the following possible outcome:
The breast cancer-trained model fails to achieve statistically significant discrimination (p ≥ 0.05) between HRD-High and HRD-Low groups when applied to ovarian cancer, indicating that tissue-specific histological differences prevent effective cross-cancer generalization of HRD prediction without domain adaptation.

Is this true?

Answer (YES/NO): YES